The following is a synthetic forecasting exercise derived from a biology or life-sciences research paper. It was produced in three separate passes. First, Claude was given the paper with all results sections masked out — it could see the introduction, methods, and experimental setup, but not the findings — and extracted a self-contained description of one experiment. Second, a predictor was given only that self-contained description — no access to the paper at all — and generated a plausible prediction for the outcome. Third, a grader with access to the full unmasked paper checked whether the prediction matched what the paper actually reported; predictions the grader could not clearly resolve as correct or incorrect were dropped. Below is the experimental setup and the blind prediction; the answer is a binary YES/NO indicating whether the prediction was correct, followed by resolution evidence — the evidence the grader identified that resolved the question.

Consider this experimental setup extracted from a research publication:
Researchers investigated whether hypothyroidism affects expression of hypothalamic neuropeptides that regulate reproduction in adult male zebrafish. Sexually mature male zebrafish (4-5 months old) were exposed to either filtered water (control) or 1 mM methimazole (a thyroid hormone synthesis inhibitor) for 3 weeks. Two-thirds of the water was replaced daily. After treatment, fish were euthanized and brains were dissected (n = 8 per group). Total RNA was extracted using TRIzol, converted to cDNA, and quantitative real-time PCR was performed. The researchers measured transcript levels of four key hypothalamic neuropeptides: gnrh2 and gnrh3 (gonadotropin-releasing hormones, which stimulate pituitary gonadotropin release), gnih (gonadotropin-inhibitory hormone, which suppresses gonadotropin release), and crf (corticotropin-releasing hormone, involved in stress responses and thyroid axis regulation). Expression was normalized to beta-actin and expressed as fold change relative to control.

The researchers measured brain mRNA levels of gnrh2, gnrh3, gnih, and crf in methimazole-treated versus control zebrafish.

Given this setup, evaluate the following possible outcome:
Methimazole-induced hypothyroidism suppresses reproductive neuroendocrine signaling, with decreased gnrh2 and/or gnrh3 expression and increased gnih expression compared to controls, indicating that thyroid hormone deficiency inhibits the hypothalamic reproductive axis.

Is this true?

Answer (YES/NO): NO